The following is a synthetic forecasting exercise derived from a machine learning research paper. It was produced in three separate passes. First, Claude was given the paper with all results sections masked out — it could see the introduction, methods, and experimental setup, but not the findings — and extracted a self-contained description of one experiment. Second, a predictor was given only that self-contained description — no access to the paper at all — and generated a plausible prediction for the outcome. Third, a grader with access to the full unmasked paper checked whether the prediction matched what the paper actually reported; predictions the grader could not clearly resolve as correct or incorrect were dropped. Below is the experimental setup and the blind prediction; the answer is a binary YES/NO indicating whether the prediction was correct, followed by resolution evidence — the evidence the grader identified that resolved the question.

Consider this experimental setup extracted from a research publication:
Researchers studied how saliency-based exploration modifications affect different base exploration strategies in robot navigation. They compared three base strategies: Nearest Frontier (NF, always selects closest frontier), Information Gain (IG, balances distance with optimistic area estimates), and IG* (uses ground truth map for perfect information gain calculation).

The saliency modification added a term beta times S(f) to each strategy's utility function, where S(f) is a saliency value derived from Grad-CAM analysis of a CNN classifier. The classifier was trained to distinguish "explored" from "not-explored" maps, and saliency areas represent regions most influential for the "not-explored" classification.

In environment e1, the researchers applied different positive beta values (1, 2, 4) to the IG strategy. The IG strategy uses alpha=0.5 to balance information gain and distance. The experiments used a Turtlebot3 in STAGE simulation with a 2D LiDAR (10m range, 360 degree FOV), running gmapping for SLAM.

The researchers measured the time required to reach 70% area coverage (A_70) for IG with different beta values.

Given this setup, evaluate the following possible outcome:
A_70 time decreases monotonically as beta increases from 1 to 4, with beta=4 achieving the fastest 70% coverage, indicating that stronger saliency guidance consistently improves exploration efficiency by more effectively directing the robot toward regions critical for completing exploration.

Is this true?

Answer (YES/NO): NO